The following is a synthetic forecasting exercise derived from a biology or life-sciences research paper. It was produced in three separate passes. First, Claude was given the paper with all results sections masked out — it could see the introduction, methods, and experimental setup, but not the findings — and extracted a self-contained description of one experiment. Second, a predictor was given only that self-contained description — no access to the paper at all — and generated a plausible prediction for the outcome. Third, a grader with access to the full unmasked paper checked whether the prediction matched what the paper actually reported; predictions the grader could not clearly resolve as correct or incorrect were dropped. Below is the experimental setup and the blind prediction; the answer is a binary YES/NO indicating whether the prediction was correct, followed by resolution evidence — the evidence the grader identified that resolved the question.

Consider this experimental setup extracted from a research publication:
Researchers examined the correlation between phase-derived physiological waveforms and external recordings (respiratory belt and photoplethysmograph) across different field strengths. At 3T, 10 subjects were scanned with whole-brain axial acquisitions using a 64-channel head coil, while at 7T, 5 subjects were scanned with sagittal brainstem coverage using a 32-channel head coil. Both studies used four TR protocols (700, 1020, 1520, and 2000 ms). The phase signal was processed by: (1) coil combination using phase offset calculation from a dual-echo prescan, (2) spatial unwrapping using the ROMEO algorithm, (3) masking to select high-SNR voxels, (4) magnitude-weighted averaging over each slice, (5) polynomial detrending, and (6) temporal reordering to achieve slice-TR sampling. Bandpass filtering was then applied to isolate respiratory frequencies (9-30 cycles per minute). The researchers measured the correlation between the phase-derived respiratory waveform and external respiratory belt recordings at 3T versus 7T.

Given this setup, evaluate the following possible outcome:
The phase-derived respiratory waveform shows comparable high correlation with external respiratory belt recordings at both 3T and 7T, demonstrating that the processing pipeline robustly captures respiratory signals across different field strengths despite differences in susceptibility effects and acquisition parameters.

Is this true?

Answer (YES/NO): YES